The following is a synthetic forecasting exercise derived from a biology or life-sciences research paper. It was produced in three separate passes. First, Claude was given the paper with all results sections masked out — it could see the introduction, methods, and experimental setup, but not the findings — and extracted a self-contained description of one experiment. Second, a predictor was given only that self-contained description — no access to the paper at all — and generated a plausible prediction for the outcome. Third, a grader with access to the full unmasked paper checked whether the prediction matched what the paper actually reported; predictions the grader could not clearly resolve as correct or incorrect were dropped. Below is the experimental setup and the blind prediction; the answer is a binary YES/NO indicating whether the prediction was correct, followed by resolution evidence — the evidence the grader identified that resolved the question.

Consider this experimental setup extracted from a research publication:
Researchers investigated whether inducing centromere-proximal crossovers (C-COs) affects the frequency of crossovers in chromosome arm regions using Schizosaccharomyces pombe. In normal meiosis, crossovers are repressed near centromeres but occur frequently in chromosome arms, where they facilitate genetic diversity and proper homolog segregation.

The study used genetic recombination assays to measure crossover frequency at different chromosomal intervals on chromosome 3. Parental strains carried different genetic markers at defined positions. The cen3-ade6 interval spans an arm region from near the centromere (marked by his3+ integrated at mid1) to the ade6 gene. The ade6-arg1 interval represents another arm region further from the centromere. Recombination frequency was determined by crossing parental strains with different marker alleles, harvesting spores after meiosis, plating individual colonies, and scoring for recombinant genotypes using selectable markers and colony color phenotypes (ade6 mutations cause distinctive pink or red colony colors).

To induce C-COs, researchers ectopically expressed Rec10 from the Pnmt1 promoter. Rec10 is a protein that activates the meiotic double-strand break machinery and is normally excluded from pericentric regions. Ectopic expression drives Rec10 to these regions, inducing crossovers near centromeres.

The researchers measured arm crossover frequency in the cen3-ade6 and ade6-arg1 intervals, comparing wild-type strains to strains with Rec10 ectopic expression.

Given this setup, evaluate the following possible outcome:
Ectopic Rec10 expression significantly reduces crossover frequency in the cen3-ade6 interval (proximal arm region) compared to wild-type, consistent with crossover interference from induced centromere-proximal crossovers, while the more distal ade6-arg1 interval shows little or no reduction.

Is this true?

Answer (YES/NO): NO